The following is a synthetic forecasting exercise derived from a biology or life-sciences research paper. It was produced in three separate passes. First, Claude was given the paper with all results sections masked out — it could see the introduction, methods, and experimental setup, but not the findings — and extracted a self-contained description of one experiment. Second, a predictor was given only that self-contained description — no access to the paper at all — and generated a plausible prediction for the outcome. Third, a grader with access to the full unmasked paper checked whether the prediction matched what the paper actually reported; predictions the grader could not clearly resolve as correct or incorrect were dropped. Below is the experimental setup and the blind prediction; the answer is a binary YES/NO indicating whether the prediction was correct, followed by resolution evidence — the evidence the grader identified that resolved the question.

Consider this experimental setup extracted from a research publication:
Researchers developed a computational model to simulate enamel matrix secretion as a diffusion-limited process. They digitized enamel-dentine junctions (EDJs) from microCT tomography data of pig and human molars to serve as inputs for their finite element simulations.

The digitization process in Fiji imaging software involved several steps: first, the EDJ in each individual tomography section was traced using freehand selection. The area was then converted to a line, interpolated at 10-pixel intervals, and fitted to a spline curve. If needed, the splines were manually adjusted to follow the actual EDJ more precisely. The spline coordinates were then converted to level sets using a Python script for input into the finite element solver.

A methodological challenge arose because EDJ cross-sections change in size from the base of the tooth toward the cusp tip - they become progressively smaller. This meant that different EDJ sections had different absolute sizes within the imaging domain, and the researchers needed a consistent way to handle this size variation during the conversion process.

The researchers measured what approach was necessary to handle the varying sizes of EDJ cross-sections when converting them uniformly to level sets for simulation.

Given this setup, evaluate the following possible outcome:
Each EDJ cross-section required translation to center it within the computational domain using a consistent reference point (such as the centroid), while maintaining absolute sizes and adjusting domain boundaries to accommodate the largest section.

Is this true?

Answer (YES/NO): NO